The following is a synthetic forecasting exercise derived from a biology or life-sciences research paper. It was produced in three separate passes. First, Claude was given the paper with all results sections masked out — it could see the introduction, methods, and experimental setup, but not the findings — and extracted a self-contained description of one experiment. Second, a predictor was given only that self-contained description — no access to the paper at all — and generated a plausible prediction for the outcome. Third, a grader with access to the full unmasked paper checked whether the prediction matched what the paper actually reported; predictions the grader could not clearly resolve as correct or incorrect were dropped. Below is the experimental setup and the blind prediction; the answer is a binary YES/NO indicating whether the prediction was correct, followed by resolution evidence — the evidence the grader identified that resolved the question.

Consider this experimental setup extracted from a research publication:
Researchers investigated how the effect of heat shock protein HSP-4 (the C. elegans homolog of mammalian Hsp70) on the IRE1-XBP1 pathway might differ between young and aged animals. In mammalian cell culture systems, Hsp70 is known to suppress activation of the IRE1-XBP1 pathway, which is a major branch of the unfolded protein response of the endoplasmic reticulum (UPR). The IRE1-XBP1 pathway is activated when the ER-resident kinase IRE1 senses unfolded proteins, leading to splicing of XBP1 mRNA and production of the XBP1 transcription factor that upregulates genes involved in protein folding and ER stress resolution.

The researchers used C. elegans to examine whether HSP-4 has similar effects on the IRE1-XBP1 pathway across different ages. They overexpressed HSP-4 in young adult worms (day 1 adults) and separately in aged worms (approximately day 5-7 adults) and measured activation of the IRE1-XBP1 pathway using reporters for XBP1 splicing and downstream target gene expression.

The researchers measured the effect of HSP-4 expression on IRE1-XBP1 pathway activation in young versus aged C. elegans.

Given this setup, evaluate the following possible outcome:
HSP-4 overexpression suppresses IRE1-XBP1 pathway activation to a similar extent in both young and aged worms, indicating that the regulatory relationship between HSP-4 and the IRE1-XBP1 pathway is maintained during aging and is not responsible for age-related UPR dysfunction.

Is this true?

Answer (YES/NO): NO